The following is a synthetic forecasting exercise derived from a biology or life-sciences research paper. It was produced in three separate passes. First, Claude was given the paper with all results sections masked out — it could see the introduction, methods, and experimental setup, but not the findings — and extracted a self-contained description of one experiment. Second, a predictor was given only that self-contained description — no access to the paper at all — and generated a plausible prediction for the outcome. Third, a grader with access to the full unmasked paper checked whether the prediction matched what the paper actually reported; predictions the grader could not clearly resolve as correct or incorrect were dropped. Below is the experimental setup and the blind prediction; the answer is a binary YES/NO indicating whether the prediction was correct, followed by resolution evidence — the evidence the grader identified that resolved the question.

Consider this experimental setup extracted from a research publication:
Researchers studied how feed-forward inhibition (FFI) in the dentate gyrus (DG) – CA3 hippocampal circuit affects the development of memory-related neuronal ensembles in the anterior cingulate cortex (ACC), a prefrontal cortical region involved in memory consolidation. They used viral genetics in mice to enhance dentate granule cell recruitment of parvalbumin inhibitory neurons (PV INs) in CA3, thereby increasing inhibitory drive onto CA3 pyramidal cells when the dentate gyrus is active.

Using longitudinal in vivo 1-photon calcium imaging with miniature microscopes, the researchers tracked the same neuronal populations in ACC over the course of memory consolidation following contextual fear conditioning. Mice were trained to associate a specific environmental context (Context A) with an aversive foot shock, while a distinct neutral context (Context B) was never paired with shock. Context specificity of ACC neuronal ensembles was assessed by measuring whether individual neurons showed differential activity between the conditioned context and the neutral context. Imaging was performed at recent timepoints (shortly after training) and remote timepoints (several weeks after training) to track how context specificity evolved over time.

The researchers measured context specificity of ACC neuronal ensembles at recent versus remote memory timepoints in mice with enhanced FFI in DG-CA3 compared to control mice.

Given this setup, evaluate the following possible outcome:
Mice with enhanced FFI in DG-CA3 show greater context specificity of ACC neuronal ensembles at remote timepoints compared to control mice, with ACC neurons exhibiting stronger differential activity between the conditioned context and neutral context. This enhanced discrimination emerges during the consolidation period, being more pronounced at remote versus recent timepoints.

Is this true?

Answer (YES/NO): YES